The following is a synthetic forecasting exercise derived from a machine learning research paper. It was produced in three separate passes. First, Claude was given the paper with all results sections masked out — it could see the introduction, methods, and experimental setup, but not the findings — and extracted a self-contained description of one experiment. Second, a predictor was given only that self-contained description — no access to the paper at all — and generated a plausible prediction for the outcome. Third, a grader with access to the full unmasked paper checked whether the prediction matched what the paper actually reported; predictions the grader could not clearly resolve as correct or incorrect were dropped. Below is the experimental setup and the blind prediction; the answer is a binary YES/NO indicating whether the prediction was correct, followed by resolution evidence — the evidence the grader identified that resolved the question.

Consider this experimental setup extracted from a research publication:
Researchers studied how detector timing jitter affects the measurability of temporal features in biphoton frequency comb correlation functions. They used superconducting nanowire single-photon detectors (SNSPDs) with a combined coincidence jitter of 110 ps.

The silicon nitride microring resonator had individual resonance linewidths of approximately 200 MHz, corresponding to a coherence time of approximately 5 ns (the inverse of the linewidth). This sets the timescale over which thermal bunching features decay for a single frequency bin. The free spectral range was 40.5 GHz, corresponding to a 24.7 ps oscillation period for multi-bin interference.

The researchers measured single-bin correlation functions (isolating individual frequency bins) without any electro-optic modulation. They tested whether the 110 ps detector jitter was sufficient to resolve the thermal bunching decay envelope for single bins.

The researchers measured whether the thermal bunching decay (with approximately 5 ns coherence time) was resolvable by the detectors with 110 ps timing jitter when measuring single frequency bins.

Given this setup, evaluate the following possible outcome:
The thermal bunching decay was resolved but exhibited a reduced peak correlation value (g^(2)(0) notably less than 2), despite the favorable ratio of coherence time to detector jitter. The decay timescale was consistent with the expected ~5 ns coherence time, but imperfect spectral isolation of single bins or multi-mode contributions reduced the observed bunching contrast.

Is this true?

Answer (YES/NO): NO